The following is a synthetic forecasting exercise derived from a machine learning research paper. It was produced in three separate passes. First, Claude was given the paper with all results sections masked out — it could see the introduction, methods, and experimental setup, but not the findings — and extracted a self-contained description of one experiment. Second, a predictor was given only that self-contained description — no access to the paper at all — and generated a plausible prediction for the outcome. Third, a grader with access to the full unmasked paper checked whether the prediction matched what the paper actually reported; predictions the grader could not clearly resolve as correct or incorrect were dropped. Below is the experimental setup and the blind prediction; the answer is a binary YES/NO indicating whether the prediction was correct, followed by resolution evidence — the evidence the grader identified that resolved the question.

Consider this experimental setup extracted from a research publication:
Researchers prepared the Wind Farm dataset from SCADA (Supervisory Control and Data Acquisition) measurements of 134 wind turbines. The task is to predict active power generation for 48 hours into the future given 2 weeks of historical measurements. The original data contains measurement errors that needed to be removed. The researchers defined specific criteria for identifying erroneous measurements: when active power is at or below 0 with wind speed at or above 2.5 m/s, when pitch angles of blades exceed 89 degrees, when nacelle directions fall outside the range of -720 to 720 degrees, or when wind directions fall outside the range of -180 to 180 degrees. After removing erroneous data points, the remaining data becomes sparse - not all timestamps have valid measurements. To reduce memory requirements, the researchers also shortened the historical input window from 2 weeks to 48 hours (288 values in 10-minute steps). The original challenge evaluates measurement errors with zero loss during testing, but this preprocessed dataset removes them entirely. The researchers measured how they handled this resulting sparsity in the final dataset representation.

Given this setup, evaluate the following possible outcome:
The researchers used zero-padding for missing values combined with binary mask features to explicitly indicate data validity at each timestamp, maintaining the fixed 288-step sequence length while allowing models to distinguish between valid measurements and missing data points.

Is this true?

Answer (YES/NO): NO